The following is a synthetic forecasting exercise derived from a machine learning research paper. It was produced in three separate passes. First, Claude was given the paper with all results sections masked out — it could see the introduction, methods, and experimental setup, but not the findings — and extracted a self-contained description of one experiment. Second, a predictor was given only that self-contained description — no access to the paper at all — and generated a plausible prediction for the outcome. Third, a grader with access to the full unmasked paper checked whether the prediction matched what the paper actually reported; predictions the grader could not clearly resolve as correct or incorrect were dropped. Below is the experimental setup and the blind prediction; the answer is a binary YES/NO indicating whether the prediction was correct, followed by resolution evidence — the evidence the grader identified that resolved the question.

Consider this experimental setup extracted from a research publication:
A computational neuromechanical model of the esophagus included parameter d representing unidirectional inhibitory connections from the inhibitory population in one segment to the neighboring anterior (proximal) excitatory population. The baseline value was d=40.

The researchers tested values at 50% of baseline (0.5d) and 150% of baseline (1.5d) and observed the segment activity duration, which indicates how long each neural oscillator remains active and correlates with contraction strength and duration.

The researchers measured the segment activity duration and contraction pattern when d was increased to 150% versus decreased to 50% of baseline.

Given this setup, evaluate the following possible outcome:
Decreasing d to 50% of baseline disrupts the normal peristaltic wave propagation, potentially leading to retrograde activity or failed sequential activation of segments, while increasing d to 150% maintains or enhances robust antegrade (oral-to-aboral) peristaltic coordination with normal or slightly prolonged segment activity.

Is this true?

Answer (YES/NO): NO